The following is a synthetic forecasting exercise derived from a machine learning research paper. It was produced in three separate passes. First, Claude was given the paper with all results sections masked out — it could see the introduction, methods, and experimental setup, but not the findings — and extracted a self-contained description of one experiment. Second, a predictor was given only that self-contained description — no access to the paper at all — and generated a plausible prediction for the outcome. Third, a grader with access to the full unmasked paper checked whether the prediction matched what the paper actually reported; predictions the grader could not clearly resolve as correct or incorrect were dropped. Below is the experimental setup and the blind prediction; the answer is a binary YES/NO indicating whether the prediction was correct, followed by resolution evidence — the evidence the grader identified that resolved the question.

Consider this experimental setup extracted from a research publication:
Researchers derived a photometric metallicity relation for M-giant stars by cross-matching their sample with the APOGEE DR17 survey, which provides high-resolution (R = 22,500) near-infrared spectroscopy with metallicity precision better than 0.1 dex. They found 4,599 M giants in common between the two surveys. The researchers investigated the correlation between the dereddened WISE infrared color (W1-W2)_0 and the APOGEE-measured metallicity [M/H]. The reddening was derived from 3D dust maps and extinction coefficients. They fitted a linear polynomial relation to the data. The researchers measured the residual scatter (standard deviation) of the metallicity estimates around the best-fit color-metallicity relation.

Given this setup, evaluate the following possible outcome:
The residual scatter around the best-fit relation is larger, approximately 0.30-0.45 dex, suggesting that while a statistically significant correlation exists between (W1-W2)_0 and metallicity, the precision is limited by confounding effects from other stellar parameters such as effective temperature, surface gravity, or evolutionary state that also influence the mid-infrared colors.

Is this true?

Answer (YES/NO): NO